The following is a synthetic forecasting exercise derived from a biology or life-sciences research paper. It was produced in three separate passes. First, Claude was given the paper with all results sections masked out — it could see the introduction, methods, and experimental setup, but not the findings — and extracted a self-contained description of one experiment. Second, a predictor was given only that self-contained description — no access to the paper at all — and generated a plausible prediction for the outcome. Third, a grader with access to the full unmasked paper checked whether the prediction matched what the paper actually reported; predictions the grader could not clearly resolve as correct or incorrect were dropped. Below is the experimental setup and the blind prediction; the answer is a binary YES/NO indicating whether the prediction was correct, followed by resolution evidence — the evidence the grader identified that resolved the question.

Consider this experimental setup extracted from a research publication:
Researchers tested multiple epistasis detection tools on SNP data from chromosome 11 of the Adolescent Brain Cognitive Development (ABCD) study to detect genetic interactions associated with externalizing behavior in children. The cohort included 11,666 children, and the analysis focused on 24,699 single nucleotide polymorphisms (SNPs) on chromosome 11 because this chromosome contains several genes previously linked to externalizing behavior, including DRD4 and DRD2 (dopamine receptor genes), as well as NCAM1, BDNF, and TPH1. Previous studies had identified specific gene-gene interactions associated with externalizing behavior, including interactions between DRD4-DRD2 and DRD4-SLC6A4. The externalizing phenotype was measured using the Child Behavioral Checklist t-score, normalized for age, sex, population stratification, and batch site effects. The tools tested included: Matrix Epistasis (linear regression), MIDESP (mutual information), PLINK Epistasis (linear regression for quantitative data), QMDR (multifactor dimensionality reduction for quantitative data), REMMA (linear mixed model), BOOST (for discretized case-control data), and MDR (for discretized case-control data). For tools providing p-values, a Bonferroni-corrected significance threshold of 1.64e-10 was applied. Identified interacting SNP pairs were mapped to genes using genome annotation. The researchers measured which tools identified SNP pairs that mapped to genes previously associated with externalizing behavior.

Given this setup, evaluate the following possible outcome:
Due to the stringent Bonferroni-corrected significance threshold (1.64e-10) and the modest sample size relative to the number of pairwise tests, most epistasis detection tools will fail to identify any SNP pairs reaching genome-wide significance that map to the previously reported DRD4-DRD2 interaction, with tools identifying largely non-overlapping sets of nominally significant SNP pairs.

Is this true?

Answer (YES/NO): YES